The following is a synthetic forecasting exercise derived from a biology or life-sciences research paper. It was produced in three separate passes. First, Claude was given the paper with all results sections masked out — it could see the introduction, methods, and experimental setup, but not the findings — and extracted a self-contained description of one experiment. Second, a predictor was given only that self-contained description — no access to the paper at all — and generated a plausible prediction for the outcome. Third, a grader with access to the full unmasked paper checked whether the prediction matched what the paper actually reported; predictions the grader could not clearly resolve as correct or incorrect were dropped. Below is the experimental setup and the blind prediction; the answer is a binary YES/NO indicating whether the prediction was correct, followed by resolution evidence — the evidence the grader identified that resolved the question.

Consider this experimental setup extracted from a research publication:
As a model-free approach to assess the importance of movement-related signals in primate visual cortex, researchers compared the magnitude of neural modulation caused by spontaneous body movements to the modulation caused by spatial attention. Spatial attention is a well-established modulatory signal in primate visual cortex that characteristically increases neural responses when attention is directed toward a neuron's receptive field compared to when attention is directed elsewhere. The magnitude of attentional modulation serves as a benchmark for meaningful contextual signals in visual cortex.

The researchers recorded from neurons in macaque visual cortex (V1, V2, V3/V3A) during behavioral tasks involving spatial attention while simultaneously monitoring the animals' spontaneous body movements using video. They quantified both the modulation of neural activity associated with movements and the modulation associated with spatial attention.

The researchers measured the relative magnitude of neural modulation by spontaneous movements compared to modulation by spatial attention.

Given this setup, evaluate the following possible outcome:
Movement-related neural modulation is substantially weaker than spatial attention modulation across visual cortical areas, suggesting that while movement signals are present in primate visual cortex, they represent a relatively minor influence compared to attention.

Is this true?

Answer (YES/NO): YES